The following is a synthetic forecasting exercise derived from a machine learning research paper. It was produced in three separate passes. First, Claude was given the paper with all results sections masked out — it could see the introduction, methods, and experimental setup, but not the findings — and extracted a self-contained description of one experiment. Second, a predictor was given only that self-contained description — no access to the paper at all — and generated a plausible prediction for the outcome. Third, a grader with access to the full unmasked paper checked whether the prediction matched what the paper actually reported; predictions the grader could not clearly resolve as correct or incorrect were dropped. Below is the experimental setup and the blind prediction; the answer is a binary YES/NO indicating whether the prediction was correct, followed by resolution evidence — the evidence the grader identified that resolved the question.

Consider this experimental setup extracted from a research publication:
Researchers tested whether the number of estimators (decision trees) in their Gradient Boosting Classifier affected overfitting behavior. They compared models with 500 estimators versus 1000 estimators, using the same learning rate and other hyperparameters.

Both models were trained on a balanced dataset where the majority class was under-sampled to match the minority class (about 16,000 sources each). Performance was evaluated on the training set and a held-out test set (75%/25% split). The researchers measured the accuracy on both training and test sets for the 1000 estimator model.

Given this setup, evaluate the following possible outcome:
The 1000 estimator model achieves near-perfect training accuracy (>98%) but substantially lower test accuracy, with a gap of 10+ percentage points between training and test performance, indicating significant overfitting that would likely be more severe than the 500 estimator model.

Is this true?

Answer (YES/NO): NO